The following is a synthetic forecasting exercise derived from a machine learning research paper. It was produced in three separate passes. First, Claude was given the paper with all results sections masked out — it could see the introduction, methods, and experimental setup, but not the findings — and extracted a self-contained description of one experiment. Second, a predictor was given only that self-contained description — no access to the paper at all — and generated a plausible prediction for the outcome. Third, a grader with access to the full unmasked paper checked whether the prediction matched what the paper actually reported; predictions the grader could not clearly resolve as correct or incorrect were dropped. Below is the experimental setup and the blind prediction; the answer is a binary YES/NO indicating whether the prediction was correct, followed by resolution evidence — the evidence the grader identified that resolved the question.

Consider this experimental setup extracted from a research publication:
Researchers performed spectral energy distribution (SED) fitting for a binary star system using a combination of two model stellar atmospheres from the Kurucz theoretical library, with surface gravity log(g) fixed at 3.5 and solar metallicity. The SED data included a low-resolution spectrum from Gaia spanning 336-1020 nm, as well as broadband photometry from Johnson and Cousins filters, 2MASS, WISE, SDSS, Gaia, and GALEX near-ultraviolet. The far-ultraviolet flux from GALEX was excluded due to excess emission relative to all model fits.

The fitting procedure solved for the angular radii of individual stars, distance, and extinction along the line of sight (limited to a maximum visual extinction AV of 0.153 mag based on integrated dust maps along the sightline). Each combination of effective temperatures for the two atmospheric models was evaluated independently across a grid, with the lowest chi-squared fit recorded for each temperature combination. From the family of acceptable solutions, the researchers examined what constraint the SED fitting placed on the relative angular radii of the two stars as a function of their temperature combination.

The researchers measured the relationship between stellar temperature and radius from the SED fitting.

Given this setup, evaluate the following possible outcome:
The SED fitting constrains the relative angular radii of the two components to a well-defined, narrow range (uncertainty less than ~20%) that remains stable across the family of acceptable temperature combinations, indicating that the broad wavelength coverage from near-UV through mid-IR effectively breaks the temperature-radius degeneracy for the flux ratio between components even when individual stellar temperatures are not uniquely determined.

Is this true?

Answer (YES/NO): NO